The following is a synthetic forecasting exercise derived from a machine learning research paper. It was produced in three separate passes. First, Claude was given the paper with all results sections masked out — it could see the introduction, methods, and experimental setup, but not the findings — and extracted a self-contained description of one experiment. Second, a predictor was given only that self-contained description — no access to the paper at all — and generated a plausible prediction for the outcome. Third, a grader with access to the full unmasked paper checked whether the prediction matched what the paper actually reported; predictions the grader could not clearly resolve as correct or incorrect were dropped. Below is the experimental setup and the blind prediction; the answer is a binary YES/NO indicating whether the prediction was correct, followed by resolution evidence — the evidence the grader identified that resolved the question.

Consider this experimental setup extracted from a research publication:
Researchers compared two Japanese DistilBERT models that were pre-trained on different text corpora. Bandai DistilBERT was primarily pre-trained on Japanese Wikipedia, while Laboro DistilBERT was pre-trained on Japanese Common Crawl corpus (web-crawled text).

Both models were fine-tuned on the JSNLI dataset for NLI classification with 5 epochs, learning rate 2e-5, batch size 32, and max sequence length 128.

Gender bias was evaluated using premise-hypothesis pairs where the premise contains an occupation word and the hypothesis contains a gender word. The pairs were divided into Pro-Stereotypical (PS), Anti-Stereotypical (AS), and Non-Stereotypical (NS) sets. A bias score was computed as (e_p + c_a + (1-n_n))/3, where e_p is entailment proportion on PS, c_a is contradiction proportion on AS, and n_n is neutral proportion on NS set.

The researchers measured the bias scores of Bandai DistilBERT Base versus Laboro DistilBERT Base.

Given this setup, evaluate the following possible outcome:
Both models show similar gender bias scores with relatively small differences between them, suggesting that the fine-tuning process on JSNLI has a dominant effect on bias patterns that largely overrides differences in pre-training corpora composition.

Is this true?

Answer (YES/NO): NO